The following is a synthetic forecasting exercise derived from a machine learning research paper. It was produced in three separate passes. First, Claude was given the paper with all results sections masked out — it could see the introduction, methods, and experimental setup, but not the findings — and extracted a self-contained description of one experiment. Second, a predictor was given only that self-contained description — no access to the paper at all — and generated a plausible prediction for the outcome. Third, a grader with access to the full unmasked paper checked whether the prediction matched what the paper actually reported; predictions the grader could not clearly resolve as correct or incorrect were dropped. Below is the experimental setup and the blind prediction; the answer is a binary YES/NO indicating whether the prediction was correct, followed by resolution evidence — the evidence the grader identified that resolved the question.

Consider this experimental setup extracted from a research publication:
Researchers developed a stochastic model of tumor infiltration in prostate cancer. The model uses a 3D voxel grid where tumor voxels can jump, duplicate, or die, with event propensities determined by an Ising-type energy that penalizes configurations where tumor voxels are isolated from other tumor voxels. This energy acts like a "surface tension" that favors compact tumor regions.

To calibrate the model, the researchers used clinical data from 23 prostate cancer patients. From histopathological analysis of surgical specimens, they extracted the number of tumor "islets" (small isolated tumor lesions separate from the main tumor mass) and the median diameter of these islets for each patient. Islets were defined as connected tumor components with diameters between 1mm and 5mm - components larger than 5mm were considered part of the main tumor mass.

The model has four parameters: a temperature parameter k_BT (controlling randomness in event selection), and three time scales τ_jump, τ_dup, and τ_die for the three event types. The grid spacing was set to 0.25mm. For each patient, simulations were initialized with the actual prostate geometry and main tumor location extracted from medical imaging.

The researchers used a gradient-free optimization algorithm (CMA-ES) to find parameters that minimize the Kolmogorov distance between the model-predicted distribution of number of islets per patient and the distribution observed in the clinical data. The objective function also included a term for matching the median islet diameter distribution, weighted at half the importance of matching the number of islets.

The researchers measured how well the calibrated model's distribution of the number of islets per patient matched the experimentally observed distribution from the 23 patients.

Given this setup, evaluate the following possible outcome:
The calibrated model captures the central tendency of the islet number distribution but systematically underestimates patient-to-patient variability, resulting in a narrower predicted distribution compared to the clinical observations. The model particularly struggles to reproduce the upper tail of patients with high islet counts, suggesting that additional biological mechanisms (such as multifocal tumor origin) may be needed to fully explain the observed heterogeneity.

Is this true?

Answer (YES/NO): NO